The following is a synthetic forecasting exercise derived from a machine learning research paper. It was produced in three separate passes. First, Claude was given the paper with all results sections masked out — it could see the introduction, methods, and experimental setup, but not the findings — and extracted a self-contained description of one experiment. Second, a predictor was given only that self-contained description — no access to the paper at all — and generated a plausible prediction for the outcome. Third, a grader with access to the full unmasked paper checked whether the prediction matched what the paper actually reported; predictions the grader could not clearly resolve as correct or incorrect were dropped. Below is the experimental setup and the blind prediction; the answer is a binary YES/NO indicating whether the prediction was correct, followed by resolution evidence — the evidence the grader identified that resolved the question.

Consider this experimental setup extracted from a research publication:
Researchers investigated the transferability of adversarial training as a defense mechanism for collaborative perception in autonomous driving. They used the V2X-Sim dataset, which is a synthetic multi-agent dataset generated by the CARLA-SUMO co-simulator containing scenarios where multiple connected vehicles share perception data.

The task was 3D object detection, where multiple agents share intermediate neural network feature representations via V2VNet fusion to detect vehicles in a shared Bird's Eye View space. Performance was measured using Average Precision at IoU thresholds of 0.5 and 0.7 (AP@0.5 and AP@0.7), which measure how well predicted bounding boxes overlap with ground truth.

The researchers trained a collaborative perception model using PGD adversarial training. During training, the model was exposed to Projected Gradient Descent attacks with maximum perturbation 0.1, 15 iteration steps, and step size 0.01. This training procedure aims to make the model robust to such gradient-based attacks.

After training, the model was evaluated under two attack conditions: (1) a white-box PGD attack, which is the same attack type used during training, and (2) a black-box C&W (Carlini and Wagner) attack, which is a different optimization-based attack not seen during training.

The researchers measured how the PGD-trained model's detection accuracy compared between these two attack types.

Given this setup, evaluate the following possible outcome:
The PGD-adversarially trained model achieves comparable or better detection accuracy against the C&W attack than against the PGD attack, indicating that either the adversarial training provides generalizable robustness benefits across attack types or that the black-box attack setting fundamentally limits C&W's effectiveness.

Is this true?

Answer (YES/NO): NO